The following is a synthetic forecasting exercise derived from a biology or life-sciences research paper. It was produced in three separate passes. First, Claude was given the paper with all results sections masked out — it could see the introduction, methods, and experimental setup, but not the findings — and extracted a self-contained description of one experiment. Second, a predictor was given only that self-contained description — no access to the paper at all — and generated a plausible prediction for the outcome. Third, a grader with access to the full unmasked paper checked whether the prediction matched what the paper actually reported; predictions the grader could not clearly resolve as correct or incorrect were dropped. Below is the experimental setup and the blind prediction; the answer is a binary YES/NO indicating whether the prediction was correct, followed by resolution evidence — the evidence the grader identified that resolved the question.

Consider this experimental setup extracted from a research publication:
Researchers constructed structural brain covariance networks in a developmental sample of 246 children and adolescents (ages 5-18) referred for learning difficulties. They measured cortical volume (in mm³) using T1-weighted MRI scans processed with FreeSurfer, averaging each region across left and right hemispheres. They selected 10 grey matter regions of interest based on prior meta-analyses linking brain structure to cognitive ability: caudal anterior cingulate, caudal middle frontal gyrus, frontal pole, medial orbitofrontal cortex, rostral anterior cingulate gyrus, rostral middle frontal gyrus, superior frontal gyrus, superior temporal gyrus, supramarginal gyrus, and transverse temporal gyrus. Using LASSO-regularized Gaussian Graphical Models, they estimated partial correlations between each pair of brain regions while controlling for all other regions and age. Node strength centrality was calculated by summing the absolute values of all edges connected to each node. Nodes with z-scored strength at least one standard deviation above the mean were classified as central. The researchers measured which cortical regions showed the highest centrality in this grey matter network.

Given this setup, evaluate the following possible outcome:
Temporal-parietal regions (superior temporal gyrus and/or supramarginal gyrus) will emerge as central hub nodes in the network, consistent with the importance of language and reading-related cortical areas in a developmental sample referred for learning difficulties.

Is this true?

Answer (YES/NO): YES